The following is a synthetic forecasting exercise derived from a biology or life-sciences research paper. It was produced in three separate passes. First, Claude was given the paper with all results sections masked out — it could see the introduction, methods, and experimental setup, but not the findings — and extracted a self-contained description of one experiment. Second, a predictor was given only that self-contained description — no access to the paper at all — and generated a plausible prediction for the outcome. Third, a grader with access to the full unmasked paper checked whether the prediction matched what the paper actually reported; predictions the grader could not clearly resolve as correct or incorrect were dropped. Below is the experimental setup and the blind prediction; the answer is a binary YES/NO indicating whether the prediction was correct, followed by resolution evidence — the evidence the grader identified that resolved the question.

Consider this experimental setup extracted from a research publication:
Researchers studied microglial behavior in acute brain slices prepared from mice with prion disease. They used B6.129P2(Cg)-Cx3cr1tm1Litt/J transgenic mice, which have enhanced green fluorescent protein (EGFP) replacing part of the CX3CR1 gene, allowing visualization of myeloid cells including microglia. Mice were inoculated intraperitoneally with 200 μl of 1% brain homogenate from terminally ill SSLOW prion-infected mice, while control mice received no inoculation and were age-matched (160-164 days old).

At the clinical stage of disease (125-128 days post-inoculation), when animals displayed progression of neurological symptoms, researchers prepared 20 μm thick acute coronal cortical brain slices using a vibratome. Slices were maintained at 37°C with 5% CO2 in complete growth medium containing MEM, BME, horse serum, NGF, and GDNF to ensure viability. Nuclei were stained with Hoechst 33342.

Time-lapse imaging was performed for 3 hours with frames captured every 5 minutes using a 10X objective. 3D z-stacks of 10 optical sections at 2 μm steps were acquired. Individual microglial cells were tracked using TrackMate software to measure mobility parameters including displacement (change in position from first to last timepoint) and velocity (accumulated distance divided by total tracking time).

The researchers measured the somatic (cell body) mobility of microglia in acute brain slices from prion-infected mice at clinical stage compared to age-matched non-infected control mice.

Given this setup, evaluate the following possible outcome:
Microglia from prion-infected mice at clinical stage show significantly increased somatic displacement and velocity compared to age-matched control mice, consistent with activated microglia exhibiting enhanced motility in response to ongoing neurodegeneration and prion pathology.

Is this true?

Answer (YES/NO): YES